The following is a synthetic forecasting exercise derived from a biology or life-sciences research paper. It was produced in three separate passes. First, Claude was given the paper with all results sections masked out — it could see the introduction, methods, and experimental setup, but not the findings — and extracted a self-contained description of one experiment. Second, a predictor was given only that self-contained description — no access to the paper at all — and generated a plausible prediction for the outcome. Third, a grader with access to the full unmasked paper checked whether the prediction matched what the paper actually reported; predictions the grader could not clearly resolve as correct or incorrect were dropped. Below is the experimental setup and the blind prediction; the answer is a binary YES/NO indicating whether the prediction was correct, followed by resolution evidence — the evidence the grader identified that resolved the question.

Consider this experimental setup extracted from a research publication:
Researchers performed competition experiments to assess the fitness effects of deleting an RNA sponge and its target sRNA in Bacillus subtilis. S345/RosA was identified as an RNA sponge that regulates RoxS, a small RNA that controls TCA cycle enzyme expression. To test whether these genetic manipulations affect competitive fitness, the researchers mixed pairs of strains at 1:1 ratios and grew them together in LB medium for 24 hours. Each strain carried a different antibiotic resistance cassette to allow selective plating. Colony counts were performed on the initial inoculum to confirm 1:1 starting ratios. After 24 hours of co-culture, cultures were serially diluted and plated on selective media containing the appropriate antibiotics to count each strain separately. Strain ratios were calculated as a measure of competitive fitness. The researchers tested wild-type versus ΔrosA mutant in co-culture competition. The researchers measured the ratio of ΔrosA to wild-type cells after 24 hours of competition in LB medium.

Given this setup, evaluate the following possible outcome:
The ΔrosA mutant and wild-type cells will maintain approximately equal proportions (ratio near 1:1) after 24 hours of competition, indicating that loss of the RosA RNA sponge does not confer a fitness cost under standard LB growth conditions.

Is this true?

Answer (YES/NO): NO